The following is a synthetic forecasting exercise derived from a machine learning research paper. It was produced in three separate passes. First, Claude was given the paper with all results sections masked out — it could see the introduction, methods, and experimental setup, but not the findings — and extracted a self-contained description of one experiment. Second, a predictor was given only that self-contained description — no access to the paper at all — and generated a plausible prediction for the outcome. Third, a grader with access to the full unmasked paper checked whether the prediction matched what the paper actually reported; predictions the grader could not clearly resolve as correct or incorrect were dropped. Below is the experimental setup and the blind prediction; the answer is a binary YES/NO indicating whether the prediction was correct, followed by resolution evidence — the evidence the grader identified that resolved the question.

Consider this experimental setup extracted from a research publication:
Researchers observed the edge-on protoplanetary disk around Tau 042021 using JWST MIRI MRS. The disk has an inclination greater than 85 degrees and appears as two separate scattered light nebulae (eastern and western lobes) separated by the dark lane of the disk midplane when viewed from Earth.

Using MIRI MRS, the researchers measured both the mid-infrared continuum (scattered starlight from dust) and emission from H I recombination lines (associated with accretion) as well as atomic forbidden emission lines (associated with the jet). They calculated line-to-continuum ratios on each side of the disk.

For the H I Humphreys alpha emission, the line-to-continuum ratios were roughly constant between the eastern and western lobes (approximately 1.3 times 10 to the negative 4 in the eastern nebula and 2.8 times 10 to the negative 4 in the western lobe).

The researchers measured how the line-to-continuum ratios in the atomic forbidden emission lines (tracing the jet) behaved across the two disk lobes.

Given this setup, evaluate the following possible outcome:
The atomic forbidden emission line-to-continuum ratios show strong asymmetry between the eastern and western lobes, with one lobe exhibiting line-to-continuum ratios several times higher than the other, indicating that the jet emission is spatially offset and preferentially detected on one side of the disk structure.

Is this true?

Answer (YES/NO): NO